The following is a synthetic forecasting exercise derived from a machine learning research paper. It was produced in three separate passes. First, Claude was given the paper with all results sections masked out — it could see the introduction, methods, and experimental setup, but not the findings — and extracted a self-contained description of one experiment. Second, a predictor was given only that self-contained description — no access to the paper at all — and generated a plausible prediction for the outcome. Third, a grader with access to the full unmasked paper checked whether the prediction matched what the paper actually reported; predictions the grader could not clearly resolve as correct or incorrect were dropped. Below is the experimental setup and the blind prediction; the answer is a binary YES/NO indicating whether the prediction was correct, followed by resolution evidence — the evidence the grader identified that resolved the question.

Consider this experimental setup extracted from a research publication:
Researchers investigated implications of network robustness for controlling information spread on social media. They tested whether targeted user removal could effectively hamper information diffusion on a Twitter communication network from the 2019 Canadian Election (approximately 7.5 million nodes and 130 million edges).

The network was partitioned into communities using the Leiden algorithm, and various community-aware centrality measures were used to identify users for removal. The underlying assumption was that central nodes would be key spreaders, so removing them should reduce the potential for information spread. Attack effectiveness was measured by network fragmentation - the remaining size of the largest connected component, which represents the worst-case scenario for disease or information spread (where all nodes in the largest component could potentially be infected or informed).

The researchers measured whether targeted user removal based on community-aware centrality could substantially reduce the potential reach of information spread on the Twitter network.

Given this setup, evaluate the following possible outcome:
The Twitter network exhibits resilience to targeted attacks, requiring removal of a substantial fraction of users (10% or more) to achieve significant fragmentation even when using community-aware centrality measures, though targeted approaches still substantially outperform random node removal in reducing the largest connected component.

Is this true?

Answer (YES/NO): NO